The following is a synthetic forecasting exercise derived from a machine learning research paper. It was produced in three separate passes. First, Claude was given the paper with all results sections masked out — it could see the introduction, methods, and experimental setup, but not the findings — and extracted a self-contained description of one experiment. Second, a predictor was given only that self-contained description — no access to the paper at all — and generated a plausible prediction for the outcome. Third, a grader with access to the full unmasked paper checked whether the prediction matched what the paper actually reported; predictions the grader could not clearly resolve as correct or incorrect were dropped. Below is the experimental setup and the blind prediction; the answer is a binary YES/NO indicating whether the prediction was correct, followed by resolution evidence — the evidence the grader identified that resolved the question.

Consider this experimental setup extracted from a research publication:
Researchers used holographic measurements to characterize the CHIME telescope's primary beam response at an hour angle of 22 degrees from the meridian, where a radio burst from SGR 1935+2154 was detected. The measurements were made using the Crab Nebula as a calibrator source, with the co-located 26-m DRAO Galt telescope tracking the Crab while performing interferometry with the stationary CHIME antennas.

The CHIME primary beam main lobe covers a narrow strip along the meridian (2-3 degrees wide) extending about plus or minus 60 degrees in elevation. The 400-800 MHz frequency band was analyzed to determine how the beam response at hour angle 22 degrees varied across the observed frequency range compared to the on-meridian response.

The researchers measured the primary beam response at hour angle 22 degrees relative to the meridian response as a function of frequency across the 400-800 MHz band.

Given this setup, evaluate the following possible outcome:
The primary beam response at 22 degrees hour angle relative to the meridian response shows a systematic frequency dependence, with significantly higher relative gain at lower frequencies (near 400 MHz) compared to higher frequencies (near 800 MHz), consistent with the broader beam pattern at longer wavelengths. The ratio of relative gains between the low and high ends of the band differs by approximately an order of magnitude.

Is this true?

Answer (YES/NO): NO